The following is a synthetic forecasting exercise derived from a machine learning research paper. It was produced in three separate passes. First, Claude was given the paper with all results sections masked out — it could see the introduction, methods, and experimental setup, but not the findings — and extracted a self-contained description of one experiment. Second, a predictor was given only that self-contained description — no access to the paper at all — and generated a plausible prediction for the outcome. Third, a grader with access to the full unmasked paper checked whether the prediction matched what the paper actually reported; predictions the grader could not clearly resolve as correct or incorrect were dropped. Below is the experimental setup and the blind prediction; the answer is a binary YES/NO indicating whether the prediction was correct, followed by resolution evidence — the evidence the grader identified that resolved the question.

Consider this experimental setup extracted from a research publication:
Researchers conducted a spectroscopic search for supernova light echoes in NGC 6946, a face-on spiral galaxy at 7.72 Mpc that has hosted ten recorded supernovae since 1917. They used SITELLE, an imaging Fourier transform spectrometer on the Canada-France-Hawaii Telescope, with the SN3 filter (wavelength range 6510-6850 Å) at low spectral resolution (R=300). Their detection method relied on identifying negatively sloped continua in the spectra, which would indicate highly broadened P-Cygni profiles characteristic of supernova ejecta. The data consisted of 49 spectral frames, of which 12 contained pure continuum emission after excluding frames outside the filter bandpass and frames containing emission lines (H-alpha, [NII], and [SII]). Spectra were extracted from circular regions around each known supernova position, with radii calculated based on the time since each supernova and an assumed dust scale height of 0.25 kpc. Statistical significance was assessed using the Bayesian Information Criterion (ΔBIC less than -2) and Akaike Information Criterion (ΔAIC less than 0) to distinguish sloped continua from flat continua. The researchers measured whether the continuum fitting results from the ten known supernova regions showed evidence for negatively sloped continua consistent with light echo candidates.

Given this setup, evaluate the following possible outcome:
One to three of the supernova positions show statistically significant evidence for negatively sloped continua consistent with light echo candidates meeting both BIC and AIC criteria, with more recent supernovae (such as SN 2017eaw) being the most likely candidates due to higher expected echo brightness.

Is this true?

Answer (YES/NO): NO